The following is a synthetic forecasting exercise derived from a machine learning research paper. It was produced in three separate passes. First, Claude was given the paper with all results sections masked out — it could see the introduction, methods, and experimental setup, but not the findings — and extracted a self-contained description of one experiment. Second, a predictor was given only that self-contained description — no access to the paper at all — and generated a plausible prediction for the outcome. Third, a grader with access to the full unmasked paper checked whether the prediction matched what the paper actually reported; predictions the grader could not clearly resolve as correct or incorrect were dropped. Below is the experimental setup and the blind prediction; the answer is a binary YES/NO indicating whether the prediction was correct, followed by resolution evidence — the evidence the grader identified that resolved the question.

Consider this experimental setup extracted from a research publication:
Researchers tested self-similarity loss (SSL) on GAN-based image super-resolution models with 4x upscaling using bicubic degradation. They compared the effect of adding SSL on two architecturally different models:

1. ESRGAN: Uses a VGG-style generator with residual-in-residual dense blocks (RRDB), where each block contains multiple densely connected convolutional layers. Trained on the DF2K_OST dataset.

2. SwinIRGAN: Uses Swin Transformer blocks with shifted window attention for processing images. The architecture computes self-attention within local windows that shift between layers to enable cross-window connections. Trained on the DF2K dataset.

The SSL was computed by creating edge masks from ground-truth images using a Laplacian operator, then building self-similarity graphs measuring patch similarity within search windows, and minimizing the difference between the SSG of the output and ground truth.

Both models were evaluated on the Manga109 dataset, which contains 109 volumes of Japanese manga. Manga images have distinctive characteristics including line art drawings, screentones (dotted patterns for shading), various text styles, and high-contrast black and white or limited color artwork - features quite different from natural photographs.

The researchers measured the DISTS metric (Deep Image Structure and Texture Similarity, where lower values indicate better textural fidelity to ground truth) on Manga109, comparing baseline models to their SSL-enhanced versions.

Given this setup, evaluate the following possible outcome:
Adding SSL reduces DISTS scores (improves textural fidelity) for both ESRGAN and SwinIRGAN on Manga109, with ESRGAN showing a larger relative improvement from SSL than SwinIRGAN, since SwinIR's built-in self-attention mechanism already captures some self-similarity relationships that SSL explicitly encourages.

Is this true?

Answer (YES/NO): NO